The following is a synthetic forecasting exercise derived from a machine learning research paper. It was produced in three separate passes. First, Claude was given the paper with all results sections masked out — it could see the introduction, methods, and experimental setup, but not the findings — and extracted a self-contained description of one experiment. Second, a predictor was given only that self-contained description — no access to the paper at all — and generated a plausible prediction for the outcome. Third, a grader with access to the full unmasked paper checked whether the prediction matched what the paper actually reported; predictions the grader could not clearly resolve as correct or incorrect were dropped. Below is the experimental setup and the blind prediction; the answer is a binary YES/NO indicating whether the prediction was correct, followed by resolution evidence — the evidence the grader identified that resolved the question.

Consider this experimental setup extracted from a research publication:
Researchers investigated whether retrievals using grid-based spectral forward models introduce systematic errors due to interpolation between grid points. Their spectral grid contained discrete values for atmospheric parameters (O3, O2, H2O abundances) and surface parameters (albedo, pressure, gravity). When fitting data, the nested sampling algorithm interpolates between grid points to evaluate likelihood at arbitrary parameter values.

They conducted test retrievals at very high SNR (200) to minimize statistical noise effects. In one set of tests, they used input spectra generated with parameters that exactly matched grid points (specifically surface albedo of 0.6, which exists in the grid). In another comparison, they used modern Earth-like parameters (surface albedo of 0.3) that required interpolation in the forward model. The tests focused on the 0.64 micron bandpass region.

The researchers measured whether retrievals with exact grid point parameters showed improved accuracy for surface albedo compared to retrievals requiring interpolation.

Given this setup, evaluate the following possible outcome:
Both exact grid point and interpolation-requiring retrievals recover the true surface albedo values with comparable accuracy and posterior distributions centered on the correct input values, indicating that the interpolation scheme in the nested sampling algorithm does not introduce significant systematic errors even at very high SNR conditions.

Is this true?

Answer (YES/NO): NO